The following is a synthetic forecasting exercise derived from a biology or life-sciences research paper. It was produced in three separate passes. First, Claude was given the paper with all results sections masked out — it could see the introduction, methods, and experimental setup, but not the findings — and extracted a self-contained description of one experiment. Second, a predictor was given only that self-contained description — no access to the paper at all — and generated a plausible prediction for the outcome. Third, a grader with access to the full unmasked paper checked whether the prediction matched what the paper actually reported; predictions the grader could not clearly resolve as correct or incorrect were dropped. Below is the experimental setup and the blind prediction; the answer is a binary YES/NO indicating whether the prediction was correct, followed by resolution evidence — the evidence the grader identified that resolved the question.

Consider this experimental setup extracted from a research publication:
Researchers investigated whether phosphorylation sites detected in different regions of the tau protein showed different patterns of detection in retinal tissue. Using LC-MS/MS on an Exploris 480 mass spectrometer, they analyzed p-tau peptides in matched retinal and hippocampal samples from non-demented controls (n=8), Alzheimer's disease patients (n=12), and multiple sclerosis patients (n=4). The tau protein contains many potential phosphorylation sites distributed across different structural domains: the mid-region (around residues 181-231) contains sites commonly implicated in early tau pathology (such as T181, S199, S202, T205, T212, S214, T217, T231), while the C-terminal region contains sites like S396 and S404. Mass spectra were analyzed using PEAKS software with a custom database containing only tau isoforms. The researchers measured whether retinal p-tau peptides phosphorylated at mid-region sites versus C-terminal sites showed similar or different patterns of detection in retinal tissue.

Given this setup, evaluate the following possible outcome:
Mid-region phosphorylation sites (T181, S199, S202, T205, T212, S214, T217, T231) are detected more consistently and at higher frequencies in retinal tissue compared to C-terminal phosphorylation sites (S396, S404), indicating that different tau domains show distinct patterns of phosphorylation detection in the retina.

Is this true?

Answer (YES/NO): NO